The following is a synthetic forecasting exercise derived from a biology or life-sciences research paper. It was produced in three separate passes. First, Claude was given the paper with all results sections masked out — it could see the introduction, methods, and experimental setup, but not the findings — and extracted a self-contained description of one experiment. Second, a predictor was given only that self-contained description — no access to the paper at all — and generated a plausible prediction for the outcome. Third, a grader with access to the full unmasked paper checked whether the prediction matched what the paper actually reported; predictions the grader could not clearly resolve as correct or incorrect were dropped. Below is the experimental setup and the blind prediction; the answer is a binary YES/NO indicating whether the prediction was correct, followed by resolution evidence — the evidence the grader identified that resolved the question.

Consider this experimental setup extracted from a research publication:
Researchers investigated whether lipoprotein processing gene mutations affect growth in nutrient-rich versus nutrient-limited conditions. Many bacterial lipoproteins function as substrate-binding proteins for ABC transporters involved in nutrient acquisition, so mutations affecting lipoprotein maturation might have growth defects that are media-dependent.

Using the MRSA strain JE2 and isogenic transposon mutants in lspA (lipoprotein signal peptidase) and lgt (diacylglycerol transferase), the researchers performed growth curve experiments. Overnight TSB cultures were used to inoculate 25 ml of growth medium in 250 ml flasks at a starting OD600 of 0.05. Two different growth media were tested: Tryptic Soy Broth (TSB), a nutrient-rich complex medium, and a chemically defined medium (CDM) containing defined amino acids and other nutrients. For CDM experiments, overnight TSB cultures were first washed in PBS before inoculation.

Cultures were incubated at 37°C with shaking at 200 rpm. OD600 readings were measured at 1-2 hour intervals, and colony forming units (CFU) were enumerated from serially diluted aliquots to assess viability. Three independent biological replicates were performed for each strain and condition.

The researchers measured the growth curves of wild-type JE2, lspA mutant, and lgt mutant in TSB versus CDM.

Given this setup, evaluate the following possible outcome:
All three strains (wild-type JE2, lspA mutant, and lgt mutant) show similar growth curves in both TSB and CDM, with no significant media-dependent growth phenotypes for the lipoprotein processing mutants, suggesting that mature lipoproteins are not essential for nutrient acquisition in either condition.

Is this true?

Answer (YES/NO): NO